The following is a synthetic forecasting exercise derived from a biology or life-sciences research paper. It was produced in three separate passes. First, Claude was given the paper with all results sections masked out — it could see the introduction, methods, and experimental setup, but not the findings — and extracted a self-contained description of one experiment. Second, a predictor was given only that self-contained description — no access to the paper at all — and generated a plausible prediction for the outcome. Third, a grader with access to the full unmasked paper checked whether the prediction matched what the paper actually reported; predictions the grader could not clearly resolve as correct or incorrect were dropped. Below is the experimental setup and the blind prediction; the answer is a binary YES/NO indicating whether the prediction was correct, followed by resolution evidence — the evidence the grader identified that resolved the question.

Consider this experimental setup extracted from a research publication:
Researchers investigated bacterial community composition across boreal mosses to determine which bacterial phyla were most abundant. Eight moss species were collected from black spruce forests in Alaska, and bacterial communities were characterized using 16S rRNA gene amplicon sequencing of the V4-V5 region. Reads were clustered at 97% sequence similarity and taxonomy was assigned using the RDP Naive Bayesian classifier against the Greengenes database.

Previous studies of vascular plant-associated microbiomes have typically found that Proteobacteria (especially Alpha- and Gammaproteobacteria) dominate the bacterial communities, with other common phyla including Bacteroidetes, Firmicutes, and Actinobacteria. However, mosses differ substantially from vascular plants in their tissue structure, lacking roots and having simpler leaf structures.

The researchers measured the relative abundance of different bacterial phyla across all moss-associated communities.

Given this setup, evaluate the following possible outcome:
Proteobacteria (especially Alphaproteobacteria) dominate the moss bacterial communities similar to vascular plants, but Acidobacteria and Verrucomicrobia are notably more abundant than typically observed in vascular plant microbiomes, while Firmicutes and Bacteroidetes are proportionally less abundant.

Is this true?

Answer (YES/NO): NO